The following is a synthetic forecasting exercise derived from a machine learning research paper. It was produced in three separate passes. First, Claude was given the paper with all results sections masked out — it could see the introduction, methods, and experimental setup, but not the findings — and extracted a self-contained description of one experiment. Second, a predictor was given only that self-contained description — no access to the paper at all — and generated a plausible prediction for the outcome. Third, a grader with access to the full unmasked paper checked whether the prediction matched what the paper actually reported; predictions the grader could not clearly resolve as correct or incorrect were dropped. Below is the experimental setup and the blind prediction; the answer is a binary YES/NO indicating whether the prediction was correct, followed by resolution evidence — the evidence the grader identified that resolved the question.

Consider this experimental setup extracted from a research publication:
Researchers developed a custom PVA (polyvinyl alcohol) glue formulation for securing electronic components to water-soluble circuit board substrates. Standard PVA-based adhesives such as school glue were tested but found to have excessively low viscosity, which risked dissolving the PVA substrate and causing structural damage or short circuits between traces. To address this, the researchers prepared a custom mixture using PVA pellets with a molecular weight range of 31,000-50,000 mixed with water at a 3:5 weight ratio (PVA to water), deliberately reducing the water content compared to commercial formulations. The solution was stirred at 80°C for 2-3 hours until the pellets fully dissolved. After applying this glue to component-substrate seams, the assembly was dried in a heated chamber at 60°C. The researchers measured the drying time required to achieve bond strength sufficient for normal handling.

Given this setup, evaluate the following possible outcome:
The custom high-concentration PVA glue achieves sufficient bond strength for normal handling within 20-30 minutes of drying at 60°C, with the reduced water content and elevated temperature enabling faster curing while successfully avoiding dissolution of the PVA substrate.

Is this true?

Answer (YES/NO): NO